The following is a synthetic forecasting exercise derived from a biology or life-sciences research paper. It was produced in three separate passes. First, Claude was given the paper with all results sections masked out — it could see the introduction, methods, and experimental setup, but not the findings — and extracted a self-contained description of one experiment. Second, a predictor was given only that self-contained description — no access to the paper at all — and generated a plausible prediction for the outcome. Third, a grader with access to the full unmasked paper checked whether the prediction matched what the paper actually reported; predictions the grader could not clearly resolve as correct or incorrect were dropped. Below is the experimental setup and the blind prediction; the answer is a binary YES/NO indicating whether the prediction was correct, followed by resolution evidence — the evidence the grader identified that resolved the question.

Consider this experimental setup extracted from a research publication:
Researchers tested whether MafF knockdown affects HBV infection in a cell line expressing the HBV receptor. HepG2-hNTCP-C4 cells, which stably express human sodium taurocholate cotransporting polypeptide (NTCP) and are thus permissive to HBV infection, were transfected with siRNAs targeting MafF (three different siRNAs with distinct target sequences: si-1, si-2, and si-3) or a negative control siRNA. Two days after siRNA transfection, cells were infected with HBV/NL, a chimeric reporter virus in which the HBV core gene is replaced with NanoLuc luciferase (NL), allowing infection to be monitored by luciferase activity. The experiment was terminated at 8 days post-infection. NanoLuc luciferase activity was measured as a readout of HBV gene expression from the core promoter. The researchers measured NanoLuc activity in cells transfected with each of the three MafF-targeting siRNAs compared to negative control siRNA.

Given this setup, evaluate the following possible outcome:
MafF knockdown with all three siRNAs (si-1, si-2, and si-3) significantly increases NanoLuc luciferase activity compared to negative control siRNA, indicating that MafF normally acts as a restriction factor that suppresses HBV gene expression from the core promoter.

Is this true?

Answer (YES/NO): NO